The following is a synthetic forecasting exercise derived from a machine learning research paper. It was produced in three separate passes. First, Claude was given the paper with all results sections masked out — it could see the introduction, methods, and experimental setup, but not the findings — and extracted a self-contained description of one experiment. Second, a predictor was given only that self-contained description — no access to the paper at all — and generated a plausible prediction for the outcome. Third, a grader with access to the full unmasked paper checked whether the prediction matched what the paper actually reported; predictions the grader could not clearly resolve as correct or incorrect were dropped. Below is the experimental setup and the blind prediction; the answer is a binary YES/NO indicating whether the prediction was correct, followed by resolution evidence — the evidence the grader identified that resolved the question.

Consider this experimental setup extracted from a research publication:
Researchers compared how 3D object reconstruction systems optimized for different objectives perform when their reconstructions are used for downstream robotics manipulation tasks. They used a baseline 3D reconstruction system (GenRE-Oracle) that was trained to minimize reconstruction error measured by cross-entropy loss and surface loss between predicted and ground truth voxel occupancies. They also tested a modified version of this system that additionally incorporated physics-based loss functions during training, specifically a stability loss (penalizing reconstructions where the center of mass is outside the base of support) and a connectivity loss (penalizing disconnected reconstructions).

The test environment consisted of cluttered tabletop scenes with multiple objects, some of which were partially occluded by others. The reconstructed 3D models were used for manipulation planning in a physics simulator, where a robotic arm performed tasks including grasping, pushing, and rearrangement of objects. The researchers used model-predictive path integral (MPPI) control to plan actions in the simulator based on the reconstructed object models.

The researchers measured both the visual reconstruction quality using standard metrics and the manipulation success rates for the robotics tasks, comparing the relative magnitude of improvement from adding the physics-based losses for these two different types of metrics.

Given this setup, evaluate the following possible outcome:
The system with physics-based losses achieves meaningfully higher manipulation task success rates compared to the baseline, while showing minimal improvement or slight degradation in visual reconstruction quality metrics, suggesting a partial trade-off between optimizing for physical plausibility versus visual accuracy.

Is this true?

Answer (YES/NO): NO